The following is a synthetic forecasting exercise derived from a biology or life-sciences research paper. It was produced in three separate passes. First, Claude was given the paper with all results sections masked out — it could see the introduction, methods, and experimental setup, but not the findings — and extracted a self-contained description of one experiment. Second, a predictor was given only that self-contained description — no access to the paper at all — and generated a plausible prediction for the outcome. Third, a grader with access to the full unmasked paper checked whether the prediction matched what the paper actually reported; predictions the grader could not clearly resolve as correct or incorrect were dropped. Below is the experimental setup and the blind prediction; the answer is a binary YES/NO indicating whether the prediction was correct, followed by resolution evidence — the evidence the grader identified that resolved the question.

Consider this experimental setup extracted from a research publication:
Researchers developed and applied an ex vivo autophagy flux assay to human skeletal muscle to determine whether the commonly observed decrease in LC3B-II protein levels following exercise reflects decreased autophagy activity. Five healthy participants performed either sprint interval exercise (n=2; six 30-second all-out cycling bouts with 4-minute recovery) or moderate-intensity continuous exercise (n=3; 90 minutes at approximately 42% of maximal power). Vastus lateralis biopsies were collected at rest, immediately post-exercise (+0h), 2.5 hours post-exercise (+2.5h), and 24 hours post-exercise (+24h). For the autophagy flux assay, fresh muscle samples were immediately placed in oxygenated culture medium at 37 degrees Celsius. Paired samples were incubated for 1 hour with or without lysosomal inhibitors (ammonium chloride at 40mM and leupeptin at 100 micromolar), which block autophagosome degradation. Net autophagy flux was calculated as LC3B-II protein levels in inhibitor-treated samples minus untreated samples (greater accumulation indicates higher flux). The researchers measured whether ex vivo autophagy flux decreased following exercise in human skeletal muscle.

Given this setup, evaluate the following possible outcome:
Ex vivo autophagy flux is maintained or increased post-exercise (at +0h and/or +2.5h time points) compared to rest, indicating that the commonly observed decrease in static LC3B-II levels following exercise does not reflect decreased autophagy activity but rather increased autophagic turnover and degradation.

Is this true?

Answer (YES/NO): YES